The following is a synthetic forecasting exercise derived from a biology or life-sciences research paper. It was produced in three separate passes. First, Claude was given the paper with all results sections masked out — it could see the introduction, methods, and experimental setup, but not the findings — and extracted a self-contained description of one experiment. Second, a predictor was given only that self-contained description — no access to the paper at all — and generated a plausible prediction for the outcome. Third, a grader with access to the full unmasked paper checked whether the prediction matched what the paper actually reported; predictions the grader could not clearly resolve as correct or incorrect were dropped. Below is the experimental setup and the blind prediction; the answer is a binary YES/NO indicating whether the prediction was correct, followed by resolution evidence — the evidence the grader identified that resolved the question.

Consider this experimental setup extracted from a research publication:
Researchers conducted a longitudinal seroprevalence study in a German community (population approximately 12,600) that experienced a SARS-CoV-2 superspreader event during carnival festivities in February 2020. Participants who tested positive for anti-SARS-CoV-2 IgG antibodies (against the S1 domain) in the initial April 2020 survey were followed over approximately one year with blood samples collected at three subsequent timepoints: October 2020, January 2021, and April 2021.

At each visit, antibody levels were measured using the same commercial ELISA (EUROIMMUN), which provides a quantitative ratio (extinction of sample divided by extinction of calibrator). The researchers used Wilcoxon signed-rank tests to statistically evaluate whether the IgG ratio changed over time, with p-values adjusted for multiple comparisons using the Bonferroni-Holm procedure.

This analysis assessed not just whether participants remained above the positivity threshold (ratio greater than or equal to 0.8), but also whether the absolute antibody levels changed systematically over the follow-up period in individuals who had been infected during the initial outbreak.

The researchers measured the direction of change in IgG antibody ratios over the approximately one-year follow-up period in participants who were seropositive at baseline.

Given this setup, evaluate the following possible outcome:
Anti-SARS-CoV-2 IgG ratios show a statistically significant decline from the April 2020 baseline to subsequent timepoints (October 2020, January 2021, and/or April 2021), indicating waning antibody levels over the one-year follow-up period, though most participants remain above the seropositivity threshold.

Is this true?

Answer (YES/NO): YES